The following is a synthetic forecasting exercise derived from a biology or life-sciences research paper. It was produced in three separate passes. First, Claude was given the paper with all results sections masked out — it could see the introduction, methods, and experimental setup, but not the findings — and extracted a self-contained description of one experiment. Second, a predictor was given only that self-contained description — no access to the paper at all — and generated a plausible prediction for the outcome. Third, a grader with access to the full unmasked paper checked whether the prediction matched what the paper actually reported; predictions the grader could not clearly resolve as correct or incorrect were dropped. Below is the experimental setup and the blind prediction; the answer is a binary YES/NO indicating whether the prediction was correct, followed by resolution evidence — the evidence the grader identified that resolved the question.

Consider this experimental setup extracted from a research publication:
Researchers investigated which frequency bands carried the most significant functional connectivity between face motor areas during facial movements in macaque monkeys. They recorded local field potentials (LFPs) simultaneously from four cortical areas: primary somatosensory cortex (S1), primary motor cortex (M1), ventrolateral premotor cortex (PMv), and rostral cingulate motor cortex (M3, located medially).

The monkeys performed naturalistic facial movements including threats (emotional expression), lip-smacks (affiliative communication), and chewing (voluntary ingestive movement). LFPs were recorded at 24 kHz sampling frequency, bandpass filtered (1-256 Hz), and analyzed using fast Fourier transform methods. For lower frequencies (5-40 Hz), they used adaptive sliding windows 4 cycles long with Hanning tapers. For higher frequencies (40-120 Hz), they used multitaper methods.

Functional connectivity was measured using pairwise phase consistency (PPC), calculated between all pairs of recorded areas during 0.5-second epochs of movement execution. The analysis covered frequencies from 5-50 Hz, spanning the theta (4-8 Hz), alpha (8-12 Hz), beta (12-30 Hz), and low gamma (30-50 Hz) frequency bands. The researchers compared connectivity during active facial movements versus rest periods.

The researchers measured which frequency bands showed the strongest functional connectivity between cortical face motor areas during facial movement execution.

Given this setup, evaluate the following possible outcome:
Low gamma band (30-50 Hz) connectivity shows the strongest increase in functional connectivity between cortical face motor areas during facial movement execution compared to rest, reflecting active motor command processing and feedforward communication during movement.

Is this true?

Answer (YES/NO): NO